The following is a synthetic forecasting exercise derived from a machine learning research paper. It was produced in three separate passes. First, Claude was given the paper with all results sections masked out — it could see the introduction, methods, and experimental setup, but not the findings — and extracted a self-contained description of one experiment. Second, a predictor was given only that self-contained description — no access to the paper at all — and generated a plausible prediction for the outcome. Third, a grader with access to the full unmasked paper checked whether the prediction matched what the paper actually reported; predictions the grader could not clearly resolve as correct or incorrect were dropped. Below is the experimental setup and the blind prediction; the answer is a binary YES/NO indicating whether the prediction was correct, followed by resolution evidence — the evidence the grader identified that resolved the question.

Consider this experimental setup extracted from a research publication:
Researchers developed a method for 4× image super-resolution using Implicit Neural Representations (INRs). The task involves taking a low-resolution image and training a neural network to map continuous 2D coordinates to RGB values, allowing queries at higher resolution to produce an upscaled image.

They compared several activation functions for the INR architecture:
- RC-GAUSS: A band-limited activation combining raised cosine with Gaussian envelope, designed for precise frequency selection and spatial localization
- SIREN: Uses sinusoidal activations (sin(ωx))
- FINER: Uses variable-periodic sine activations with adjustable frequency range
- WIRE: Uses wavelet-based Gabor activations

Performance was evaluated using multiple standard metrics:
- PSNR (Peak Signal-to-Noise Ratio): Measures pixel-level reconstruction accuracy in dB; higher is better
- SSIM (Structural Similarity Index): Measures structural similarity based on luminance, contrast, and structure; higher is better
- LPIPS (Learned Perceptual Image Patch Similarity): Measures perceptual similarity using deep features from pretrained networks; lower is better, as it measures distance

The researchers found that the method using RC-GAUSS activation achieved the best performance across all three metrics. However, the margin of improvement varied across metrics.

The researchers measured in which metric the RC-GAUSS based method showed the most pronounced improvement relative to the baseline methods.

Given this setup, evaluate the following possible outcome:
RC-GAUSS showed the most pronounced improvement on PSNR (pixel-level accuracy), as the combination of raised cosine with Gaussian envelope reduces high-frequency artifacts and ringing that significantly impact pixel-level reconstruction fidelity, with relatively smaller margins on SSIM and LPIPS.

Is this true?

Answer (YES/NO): NO